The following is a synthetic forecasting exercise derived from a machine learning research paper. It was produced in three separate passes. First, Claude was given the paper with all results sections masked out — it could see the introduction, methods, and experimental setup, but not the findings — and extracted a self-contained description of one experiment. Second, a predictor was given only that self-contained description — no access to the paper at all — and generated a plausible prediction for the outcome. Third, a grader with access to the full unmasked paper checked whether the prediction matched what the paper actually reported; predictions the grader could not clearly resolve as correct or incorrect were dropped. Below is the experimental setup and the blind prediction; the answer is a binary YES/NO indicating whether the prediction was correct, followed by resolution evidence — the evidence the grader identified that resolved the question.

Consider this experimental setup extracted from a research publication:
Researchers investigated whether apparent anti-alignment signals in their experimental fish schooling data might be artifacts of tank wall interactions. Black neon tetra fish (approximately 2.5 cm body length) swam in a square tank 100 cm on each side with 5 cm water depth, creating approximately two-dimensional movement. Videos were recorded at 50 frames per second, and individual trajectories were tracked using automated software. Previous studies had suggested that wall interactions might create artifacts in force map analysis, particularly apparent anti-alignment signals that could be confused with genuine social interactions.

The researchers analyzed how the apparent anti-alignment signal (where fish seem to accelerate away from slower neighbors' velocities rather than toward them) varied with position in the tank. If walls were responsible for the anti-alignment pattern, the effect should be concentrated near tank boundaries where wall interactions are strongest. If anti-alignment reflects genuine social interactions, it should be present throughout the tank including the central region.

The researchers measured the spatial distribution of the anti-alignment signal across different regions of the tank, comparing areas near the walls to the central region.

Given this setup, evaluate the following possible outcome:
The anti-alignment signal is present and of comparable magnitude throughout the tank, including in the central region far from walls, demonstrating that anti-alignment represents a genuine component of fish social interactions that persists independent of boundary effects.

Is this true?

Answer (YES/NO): YES